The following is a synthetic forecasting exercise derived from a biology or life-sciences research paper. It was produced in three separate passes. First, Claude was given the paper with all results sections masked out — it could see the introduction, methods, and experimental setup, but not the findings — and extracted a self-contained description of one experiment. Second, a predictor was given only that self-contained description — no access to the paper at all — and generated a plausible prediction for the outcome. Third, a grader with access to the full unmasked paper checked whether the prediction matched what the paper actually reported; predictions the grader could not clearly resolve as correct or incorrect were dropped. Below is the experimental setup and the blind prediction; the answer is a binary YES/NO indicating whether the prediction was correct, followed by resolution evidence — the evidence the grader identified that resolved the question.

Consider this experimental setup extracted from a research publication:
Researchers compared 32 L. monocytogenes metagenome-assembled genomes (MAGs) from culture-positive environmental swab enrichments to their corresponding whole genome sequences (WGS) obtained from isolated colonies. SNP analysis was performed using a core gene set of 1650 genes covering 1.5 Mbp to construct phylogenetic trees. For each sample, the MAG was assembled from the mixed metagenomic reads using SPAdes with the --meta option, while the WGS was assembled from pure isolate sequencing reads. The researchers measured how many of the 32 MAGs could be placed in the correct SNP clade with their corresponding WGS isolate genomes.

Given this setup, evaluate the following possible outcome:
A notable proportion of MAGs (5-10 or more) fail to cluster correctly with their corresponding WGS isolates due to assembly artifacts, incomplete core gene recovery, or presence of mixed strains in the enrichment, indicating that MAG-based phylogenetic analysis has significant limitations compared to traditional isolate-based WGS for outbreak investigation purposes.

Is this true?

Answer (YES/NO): YES